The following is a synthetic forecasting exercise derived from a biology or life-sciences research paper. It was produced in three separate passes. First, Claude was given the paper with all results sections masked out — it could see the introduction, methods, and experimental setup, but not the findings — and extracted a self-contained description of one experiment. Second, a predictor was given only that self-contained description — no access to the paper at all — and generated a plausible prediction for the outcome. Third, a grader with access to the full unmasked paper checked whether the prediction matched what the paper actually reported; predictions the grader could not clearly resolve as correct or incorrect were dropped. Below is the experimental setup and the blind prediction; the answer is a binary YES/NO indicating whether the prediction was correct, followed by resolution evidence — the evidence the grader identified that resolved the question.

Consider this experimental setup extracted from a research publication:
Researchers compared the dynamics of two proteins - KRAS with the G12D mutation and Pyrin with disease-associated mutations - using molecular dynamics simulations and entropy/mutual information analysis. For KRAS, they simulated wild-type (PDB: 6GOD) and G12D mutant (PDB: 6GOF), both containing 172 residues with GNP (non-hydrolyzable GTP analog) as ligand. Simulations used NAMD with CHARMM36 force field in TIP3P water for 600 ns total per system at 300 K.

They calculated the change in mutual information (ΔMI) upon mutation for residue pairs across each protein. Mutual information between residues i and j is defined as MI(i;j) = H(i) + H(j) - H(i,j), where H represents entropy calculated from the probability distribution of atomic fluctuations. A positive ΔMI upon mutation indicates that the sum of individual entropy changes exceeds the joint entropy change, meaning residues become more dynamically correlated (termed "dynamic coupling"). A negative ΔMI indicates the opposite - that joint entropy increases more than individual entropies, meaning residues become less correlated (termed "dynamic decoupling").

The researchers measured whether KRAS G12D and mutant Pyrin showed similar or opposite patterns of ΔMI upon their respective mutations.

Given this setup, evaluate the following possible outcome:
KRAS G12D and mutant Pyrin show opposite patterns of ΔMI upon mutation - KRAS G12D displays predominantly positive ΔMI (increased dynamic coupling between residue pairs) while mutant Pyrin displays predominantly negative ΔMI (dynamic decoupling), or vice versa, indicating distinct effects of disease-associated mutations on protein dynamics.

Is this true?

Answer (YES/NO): YES